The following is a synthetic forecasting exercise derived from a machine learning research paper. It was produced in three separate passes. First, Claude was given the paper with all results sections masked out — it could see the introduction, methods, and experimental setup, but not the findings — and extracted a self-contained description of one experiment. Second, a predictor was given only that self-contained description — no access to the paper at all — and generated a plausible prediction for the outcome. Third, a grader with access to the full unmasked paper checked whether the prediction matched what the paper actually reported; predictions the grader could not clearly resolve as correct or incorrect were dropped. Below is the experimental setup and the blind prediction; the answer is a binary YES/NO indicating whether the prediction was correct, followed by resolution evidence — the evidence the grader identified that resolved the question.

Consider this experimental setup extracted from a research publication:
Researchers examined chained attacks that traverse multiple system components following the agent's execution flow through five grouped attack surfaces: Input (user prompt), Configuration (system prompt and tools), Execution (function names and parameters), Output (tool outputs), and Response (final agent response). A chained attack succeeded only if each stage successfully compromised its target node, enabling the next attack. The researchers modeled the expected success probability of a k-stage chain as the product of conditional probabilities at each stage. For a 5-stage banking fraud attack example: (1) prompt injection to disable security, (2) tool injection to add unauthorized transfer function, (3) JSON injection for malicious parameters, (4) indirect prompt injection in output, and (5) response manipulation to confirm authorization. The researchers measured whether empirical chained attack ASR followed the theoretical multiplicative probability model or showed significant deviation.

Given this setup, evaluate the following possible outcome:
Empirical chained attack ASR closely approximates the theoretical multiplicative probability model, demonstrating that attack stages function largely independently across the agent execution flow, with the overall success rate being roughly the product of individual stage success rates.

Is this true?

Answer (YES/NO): NO